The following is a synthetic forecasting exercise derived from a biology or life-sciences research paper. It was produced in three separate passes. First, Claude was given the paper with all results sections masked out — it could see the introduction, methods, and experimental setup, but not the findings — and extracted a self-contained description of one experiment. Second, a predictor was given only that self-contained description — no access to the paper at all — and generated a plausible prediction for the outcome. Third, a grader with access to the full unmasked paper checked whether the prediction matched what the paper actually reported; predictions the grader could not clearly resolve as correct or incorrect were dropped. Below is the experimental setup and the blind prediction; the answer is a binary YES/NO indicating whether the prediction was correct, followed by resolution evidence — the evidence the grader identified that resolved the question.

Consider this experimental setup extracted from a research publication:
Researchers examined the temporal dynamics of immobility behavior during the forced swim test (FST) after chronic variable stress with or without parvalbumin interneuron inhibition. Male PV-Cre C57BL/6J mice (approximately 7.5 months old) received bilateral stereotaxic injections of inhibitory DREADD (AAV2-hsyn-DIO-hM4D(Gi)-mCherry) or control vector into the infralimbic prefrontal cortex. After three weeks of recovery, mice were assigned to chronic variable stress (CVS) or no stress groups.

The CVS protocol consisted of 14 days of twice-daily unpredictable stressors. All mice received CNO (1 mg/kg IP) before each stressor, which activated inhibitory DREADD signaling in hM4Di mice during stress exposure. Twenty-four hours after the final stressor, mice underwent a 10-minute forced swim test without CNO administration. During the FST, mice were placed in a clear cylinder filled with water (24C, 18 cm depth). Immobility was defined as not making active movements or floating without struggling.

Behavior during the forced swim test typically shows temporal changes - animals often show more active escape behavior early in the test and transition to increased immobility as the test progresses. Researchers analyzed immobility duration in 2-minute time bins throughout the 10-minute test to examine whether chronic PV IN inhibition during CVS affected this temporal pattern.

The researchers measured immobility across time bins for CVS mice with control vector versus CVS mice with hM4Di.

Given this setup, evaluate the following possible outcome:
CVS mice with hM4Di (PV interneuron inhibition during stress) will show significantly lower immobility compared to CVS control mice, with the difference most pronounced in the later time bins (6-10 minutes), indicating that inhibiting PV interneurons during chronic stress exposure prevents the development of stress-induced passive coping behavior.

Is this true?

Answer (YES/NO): NO